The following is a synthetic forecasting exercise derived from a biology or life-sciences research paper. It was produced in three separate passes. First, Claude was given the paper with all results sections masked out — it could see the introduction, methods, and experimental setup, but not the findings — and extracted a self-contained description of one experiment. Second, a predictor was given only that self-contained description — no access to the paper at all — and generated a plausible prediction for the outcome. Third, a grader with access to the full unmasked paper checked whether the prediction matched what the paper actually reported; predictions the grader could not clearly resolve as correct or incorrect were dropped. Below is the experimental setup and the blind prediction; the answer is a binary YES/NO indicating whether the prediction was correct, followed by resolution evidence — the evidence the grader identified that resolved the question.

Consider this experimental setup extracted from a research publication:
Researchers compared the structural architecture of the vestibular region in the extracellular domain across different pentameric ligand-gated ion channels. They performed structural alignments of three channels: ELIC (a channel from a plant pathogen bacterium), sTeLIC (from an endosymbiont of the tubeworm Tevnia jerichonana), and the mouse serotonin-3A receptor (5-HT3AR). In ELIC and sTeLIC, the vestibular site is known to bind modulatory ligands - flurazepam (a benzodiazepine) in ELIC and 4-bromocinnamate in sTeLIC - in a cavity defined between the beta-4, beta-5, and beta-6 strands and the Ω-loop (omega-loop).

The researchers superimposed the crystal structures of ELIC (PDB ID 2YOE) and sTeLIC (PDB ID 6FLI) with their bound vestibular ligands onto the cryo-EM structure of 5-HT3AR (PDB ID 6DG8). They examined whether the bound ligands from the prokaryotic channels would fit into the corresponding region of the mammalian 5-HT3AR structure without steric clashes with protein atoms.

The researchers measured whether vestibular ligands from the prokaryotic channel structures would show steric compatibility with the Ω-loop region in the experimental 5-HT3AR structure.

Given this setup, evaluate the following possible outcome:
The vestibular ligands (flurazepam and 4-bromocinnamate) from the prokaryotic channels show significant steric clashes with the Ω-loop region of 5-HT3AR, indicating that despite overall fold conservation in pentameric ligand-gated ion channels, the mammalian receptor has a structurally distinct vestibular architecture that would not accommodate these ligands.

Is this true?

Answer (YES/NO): YES